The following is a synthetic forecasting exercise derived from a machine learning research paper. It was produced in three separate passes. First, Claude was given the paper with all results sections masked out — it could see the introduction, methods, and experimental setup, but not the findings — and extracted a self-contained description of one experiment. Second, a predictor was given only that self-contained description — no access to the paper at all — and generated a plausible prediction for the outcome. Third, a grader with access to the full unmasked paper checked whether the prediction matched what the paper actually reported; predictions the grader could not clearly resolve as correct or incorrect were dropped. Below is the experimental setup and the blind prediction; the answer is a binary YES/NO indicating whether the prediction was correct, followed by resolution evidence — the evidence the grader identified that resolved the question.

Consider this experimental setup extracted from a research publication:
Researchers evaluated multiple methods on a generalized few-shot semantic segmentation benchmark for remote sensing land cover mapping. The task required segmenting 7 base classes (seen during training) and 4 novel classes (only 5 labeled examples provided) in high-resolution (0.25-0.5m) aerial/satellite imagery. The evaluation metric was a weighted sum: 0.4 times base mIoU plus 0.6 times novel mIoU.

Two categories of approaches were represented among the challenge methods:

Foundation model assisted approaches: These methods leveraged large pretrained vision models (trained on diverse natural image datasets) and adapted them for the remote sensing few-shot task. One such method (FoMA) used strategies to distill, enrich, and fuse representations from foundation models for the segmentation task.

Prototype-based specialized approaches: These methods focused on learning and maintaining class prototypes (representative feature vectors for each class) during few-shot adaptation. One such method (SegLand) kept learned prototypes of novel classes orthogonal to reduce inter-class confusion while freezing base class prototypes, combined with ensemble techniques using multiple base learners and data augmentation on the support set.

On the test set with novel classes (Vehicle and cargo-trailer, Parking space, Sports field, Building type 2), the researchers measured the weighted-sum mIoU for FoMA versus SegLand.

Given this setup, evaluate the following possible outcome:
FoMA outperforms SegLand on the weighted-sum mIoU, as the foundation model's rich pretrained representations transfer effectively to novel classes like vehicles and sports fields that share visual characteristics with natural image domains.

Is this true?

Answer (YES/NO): NO